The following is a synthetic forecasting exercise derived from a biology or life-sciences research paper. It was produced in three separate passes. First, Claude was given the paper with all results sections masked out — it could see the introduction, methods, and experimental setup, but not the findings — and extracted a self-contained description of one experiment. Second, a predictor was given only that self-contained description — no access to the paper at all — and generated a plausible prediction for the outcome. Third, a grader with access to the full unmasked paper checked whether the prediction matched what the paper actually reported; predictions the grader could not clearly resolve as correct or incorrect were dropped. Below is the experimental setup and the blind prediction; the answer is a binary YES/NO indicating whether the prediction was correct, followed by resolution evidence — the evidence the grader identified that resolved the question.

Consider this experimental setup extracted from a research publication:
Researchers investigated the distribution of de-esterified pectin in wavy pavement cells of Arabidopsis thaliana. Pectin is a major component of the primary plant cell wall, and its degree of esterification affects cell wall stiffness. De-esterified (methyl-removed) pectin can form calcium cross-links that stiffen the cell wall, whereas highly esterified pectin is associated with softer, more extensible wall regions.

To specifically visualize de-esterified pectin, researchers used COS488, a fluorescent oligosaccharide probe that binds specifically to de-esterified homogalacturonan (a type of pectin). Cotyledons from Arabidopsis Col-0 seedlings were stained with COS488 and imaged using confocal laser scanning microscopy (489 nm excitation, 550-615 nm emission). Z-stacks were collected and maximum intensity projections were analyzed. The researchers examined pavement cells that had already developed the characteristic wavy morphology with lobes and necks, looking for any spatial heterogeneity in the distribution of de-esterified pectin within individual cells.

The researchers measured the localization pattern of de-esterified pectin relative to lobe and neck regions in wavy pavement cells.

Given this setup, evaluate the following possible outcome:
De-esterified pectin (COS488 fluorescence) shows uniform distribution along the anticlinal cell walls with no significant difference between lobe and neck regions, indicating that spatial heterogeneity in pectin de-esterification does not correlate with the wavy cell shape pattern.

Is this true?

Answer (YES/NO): NO